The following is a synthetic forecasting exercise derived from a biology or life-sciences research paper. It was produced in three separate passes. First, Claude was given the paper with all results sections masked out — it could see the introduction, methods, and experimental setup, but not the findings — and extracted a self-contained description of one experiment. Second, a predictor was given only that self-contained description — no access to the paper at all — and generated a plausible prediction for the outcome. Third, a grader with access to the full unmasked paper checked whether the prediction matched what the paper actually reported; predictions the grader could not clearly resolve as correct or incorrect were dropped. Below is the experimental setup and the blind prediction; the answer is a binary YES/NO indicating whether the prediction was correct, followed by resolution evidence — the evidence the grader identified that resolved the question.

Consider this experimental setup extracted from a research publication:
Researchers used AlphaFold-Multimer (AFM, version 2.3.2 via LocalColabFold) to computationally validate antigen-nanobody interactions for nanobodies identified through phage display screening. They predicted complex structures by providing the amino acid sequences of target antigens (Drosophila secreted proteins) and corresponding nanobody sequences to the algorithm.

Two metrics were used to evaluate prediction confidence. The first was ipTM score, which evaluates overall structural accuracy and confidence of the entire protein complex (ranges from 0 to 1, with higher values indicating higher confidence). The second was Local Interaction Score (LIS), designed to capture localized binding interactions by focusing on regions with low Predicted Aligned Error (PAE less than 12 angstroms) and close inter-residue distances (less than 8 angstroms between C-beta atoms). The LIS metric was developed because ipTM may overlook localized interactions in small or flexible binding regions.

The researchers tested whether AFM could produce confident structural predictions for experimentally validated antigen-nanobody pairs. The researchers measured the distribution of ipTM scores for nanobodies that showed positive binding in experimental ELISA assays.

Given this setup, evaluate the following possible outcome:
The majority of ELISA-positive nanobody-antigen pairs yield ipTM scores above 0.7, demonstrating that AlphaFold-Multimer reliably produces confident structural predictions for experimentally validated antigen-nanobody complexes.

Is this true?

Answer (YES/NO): NO